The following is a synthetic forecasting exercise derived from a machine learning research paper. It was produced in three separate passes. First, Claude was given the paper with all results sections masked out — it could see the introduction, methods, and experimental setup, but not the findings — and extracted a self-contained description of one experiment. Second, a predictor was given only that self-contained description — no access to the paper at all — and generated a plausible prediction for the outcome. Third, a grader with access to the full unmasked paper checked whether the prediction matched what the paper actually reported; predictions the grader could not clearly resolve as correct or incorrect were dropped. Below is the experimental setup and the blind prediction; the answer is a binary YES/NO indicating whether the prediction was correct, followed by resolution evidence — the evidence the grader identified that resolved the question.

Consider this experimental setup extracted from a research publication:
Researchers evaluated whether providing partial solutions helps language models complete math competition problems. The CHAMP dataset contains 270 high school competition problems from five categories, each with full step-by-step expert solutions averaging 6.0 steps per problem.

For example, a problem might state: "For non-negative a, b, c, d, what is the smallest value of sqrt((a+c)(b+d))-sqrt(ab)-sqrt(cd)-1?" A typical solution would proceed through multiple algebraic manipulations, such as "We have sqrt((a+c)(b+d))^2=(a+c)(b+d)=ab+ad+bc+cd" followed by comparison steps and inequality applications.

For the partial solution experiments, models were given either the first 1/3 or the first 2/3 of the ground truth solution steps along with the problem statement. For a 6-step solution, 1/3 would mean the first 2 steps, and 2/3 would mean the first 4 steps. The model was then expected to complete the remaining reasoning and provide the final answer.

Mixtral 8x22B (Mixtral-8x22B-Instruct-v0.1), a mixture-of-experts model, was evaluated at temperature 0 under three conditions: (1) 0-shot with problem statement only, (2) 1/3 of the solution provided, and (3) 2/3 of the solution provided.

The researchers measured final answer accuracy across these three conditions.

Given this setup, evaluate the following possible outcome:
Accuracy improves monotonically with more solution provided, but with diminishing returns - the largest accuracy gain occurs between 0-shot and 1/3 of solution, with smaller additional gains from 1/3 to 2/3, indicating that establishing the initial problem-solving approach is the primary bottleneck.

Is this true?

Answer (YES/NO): NO